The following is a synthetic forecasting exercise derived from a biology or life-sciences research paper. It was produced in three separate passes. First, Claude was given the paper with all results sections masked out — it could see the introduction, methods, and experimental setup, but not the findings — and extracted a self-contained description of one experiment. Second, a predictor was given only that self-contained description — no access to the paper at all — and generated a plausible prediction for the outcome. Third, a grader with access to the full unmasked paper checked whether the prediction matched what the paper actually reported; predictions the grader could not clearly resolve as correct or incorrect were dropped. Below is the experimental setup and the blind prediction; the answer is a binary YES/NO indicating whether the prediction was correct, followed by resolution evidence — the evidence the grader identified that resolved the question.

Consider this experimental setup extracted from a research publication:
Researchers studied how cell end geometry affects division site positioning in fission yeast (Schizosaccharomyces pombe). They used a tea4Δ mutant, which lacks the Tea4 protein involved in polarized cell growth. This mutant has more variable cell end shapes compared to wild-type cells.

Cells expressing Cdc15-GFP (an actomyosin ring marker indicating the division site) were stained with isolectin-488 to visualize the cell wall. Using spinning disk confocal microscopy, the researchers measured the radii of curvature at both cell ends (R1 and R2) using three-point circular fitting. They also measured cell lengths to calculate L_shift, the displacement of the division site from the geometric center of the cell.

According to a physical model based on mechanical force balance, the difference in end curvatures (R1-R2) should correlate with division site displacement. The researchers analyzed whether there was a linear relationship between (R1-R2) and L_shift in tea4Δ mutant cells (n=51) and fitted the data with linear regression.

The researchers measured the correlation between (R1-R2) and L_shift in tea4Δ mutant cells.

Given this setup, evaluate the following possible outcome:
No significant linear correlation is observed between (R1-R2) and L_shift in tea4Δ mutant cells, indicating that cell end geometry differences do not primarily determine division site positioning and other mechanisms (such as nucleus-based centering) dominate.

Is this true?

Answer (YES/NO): NO